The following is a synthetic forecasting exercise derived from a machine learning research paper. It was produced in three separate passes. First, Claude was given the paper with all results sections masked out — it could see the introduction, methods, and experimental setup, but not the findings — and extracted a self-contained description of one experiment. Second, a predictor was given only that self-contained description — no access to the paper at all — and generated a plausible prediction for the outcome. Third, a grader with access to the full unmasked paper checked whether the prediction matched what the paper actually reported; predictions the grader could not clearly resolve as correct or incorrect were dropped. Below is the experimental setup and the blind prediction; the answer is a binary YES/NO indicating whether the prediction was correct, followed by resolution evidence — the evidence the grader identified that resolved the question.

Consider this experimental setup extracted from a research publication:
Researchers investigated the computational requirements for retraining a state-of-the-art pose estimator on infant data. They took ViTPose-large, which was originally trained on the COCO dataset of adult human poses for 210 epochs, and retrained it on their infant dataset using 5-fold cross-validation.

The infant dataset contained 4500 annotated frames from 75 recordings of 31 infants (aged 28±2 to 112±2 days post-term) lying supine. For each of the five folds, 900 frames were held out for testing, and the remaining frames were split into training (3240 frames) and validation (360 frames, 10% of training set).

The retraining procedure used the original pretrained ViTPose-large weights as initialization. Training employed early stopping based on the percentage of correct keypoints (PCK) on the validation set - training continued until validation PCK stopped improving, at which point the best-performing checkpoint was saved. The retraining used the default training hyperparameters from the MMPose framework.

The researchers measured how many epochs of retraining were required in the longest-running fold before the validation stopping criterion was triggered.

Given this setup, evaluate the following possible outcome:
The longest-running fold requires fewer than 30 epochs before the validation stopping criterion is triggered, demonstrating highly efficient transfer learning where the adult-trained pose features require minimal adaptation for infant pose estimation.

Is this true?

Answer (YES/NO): NO